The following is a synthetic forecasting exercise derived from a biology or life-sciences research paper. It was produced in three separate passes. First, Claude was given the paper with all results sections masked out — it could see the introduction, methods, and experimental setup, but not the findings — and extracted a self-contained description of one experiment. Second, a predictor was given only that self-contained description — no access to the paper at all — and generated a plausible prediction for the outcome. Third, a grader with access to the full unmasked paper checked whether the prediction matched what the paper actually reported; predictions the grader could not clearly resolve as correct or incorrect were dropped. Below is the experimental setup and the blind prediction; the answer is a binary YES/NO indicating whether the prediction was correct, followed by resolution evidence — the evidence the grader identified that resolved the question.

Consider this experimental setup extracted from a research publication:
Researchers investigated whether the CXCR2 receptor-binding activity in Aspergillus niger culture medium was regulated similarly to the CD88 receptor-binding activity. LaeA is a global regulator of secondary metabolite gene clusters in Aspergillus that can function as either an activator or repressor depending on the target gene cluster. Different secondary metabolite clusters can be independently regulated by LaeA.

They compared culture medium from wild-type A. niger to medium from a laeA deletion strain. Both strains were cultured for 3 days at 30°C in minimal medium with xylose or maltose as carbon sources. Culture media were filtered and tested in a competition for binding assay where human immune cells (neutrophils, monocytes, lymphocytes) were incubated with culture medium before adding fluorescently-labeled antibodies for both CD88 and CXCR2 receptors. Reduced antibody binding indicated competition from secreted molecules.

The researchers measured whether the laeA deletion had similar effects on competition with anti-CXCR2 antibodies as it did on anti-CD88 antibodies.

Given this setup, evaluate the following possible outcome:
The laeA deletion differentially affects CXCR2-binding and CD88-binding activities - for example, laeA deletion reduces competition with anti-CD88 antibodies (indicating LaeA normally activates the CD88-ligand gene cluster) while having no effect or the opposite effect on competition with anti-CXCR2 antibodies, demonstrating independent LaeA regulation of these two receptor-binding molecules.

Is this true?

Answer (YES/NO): NO